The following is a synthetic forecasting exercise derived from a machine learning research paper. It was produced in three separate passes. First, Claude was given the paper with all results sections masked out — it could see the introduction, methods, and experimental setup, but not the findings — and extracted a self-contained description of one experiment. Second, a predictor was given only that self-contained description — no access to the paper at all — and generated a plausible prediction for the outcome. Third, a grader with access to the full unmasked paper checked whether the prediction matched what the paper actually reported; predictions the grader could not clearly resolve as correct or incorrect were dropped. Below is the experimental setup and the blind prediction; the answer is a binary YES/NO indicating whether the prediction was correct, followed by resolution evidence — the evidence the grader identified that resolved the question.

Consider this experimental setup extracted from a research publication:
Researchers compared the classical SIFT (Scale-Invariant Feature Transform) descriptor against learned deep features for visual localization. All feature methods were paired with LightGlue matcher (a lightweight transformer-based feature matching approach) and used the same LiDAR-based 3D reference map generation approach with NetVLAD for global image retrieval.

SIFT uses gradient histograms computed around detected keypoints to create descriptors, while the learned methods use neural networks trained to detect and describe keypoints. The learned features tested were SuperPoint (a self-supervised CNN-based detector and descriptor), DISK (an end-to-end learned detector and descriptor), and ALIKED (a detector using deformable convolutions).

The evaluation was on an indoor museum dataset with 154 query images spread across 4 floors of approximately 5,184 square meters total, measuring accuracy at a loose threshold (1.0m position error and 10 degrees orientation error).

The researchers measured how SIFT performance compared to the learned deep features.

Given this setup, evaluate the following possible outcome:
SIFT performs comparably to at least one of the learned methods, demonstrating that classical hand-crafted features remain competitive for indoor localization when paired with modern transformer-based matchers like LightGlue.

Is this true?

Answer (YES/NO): YES